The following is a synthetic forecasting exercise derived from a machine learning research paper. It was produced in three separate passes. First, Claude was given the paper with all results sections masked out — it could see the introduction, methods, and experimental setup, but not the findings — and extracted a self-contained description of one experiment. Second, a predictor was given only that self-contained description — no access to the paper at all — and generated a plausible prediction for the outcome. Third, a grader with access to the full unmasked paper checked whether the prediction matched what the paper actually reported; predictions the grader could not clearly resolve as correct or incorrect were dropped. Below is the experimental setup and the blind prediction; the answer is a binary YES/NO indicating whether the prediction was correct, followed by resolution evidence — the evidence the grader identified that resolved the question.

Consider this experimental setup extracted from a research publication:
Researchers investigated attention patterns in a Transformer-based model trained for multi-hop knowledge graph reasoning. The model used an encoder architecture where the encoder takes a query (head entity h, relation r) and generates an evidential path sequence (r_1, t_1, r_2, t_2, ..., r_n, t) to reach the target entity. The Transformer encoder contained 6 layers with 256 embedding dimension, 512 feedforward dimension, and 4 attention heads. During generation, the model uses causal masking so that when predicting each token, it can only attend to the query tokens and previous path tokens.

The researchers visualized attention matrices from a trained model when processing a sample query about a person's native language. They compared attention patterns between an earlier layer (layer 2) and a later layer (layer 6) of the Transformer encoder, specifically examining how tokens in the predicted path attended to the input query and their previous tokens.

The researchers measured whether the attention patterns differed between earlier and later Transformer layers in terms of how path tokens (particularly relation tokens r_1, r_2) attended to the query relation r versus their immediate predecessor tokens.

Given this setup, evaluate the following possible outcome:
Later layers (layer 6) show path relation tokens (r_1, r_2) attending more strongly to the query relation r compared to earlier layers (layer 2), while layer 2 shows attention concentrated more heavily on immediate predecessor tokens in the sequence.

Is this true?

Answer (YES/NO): YES